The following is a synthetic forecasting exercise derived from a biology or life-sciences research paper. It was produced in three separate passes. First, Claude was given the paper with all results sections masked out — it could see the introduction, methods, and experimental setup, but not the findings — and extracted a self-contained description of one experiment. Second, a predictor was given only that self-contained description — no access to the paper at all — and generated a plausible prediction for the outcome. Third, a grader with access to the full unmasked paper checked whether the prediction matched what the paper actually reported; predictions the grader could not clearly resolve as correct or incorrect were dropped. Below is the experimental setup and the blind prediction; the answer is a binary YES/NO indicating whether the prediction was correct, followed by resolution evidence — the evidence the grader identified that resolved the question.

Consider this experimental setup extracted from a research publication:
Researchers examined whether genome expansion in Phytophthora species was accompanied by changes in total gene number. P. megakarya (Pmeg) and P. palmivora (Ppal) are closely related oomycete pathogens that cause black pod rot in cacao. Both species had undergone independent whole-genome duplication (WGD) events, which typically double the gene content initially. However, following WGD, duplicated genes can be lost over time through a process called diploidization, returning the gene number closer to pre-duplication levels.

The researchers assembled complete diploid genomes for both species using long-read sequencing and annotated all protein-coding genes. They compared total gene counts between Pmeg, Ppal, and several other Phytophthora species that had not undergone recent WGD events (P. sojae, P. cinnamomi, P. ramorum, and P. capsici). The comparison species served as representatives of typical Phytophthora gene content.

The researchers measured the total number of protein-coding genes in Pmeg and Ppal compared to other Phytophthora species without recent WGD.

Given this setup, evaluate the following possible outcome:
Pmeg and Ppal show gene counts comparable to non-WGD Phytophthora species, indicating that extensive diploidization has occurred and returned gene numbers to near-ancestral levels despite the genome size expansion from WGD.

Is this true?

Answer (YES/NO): NO